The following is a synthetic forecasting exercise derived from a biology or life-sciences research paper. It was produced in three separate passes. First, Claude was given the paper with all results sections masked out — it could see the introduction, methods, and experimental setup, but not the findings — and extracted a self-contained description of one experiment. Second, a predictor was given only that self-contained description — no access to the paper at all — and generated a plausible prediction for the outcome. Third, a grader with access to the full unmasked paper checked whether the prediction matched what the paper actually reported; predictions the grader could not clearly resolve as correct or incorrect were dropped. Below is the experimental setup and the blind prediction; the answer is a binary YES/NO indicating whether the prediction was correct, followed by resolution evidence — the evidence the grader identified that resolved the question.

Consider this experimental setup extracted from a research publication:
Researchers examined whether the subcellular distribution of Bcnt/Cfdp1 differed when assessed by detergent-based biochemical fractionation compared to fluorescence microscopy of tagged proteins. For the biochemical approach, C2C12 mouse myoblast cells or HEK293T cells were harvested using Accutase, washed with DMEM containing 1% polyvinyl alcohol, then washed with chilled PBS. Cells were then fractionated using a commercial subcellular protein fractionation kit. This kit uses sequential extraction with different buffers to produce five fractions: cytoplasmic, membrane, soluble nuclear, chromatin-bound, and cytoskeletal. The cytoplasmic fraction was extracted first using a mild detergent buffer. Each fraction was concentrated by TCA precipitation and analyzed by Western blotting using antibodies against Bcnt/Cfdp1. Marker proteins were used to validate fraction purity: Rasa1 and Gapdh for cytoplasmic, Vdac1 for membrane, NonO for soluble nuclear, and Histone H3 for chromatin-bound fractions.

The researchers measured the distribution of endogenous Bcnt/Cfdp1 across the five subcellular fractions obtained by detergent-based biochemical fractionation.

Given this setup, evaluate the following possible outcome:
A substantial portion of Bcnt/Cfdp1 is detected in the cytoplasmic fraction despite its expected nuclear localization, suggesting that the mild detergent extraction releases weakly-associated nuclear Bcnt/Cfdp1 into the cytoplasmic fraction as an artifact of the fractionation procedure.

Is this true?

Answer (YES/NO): YES